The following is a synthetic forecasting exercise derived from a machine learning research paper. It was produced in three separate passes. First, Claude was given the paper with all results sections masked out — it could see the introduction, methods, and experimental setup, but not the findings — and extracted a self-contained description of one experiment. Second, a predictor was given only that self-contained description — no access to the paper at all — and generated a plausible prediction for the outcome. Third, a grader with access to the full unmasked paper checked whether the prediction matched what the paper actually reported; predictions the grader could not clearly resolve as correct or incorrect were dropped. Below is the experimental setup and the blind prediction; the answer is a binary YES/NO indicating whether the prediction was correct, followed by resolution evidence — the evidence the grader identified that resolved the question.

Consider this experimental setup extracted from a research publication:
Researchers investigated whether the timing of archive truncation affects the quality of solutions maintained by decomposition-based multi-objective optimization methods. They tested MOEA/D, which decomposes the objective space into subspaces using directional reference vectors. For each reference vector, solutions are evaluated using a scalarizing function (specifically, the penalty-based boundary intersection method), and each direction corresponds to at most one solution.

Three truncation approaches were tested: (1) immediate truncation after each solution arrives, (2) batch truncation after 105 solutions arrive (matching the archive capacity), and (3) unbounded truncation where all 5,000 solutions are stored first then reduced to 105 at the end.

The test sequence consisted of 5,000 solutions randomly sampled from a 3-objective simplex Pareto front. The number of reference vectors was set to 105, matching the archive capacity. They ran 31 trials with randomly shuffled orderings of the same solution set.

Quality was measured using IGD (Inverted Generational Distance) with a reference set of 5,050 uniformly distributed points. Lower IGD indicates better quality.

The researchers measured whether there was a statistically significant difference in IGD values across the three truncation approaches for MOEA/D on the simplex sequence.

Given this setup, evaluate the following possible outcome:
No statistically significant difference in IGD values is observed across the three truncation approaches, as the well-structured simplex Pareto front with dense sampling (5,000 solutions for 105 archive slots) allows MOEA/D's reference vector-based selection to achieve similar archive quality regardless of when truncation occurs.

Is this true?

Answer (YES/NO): YES